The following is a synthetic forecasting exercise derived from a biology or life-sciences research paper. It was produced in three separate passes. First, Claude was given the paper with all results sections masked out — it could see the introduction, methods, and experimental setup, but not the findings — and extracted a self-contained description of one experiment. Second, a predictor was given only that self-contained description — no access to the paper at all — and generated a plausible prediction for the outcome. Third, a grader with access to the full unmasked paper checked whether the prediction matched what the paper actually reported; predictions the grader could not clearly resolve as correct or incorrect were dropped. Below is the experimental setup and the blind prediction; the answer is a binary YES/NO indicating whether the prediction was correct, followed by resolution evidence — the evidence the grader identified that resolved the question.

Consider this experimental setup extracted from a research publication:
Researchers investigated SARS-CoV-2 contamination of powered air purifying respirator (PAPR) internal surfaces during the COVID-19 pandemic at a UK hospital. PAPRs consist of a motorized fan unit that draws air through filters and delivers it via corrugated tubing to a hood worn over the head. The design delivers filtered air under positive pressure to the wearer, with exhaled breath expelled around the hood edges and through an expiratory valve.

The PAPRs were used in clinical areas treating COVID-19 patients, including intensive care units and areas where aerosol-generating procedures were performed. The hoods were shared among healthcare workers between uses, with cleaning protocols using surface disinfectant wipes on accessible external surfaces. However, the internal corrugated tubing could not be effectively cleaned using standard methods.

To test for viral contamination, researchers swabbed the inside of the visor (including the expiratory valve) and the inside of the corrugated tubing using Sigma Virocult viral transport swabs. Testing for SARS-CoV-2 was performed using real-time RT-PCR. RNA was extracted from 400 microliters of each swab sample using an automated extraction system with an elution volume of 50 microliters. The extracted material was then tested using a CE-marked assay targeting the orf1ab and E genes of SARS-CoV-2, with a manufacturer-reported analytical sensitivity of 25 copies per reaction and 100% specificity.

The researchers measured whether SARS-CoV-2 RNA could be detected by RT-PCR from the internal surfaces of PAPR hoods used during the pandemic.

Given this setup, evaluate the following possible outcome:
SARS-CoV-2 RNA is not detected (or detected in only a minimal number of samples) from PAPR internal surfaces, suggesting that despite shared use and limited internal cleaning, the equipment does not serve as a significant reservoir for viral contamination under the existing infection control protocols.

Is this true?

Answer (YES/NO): YES